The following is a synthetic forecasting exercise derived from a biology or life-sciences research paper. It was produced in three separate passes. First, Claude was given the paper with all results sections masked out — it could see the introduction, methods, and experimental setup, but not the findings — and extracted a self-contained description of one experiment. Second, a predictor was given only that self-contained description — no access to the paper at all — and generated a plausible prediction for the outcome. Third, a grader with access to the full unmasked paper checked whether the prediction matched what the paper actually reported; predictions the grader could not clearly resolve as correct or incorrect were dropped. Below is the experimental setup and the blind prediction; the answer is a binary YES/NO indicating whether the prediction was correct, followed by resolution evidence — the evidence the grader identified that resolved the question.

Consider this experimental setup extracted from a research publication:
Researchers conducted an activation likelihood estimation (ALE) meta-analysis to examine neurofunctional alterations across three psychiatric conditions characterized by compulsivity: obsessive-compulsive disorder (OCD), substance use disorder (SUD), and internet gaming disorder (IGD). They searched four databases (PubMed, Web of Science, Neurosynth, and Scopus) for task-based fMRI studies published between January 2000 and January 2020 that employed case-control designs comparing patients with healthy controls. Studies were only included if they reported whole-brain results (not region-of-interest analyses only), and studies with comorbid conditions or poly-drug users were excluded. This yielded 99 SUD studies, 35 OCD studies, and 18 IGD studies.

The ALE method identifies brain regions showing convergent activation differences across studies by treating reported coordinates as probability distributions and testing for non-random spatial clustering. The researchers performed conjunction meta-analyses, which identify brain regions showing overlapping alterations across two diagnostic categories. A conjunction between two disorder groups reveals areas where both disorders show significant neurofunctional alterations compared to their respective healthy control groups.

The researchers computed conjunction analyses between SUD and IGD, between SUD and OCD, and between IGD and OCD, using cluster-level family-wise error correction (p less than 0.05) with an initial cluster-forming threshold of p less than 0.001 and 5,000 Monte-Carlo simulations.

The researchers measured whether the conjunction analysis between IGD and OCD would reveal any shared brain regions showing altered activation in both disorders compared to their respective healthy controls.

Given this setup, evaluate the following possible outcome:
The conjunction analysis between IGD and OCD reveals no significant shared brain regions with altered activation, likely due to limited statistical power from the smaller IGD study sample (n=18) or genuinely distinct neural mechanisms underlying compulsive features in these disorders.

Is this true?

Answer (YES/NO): YES